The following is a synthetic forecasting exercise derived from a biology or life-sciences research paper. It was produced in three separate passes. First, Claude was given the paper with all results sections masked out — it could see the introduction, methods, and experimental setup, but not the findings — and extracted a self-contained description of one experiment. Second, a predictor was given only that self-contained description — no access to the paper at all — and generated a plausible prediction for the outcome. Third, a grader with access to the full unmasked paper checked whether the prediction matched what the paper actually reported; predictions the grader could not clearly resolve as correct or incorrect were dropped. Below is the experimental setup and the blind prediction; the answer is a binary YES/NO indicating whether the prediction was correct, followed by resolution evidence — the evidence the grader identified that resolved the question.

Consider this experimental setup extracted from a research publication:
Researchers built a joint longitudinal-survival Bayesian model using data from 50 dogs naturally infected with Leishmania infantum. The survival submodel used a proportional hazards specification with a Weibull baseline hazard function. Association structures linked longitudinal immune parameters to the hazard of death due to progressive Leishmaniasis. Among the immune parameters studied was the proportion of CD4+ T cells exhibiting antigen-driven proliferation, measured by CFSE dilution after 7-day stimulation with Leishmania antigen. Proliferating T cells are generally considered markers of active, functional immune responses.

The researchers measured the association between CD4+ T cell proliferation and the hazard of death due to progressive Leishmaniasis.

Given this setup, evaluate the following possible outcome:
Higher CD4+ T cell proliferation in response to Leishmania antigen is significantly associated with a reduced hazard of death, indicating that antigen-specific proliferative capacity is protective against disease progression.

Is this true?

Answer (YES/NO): NO